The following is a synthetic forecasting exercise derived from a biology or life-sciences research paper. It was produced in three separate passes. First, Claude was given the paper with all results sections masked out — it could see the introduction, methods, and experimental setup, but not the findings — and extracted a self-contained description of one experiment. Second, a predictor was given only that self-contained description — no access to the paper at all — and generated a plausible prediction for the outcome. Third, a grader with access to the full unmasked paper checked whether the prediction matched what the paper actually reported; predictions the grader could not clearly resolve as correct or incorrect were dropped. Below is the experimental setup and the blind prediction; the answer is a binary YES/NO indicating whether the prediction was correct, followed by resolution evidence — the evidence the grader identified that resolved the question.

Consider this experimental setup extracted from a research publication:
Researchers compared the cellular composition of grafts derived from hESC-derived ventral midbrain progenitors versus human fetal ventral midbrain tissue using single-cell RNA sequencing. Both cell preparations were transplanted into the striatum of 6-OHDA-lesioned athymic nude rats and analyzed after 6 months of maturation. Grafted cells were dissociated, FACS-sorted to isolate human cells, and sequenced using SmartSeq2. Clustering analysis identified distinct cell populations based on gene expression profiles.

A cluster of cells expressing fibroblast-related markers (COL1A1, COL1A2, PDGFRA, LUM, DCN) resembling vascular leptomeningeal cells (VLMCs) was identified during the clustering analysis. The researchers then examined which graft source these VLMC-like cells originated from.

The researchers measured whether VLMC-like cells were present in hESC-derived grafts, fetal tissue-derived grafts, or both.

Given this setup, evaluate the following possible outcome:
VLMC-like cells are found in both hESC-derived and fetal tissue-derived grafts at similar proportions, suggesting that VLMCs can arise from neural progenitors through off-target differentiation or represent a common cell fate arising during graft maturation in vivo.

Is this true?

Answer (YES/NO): NO